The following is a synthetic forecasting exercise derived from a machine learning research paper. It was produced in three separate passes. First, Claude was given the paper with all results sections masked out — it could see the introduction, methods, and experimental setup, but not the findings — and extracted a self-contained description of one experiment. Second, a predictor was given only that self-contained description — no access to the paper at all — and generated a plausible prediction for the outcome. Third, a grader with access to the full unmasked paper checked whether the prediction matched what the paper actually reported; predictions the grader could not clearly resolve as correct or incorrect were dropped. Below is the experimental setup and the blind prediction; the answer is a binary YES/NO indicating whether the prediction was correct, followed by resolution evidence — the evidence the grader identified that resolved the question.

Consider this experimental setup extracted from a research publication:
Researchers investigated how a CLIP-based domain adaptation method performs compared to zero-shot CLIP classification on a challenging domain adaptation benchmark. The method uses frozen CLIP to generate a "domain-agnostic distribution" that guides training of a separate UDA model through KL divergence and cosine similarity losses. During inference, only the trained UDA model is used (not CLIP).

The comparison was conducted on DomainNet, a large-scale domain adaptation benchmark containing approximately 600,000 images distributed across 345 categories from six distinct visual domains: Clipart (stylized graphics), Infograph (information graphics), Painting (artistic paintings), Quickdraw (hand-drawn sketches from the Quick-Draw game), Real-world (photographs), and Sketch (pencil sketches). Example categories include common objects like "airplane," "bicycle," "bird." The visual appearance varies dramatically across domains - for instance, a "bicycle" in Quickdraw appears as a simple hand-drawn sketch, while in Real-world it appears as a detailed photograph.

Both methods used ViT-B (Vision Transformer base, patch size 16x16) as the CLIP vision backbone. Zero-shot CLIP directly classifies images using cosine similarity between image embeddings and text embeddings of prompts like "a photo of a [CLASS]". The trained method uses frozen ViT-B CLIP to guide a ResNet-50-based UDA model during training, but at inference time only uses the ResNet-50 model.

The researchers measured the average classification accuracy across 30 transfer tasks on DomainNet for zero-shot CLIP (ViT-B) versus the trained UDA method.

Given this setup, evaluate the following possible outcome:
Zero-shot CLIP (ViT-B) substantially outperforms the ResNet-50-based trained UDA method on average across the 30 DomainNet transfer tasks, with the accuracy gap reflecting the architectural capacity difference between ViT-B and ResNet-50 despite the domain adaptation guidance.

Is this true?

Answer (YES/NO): NO